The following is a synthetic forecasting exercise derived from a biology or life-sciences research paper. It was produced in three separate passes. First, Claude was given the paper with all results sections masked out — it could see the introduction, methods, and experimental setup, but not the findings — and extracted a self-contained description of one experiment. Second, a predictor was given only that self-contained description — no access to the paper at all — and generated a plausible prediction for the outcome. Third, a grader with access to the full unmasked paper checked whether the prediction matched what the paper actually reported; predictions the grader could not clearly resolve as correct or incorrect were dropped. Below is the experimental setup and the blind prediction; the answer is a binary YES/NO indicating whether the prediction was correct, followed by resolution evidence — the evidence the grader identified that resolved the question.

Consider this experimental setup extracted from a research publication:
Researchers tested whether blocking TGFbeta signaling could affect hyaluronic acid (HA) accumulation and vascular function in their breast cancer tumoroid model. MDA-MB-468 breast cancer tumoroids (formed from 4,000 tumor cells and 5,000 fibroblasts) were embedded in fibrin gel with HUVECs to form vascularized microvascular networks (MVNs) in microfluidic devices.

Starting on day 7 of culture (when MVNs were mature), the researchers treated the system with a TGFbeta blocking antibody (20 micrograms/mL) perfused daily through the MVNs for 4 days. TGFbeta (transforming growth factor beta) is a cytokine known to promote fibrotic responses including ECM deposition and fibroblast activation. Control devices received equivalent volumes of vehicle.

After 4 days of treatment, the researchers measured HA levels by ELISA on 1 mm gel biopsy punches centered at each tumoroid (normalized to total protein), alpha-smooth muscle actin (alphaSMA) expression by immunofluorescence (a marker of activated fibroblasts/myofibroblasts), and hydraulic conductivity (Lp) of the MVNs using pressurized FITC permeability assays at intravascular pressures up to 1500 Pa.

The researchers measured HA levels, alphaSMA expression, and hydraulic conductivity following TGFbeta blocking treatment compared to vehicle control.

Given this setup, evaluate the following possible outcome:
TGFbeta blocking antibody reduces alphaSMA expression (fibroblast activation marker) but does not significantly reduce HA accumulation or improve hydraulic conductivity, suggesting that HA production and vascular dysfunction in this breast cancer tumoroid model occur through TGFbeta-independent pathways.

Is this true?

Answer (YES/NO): NO